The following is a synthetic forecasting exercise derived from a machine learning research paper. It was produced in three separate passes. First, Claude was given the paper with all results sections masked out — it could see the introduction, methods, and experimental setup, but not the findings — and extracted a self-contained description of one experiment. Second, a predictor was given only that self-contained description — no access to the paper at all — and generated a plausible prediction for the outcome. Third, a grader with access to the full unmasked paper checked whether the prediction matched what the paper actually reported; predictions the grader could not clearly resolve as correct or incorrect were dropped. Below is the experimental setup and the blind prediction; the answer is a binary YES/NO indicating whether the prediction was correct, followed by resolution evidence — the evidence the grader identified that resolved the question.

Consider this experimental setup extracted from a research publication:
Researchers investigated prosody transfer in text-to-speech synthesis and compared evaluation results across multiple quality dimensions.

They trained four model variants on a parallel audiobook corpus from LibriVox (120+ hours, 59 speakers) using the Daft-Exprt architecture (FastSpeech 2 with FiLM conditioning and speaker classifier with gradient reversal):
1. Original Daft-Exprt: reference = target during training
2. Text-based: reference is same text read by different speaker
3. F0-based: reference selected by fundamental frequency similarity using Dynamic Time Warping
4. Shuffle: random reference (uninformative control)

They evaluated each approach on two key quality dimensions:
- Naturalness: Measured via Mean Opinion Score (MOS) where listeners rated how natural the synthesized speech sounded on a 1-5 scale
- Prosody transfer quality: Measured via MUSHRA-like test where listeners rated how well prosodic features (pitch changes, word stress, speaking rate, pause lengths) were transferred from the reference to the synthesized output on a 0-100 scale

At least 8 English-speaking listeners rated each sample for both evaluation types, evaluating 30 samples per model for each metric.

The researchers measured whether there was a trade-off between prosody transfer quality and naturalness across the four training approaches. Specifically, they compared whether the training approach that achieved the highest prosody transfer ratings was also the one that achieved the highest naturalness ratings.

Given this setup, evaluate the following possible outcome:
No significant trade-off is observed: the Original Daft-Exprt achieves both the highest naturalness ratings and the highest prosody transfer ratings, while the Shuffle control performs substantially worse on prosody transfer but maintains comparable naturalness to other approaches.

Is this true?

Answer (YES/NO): NO